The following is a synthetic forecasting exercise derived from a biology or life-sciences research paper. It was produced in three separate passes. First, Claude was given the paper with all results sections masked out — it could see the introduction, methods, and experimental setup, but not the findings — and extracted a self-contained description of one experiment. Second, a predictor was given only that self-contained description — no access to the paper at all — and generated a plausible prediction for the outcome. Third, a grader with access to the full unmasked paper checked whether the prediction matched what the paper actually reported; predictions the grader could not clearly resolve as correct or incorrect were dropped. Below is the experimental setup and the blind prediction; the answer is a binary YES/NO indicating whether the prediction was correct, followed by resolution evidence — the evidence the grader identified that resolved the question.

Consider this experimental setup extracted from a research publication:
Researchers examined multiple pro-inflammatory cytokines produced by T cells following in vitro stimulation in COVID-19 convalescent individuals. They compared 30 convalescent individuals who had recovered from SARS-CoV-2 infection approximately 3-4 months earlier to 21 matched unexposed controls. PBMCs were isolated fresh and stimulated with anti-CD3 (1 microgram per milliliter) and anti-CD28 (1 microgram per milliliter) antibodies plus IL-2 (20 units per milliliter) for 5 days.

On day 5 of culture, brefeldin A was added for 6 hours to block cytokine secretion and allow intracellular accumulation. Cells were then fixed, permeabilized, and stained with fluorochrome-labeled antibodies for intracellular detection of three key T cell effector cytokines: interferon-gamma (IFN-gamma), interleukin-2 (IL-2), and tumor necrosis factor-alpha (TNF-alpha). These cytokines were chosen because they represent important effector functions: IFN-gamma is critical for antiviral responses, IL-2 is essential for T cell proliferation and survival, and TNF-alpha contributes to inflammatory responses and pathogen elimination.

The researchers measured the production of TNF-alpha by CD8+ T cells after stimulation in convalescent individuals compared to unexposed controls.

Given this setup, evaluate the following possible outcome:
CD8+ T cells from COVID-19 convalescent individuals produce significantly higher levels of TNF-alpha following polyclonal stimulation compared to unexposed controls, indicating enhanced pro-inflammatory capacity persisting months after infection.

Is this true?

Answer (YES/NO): NO